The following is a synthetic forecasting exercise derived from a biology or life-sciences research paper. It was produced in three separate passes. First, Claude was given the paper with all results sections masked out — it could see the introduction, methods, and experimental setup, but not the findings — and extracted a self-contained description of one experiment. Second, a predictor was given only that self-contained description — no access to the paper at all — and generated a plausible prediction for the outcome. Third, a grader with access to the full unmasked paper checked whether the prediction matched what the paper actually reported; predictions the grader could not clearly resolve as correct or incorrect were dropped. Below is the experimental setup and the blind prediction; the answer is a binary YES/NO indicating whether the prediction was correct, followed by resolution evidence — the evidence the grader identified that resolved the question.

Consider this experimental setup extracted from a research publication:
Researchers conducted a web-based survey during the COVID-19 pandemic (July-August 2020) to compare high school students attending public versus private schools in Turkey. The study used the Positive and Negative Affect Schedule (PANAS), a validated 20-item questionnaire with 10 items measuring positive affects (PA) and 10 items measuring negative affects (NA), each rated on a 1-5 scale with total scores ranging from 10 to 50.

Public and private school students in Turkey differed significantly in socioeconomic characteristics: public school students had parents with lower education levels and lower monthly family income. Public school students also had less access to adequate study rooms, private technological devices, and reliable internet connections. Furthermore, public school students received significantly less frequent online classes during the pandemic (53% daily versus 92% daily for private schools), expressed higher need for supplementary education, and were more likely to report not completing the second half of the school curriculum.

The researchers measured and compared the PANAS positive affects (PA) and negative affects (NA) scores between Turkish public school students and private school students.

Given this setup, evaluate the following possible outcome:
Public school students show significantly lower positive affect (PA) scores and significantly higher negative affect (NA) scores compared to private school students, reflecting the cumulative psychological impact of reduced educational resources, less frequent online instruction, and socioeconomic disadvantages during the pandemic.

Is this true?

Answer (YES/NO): NO